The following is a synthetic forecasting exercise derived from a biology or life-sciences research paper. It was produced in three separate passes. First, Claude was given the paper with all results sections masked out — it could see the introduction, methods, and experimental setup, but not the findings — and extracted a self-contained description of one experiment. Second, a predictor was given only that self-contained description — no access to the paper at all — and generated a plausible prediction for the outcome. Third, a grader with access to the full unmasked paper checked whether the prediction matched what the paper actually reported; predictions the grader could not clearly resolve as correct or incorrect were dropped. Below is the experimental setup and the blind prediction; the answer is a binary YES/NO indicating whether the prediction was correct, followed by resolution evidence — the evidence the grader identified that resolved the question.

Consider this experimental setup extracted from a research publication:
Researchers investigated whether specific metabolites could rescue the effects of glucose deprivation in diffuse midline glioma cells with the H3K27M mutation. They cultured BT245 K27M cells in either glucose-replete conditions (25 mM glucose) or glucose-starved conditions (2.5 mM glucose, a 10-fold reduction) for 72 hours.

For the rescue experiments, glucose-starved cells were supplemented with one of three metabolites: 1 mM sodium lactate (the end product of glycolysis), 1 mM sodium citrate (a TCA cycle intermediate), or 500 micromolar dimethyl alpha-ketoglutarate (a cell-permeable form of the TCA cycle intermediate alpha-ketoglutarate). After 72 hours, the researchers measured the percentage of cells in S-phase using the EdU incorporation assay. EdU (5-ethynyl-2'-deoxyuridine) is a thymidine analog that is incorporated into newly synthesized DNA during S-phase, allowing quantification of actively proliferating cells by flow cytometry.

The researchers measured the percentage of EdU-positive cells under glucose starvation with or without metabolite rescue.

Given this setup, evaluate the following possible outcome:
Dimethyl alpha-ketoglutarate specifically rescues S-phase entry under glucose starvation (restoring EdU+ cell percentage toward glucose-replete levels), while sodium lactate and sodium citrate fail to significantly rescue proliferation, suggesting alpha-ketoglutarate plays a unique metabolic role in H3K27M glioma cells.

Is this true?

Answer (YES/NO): NO